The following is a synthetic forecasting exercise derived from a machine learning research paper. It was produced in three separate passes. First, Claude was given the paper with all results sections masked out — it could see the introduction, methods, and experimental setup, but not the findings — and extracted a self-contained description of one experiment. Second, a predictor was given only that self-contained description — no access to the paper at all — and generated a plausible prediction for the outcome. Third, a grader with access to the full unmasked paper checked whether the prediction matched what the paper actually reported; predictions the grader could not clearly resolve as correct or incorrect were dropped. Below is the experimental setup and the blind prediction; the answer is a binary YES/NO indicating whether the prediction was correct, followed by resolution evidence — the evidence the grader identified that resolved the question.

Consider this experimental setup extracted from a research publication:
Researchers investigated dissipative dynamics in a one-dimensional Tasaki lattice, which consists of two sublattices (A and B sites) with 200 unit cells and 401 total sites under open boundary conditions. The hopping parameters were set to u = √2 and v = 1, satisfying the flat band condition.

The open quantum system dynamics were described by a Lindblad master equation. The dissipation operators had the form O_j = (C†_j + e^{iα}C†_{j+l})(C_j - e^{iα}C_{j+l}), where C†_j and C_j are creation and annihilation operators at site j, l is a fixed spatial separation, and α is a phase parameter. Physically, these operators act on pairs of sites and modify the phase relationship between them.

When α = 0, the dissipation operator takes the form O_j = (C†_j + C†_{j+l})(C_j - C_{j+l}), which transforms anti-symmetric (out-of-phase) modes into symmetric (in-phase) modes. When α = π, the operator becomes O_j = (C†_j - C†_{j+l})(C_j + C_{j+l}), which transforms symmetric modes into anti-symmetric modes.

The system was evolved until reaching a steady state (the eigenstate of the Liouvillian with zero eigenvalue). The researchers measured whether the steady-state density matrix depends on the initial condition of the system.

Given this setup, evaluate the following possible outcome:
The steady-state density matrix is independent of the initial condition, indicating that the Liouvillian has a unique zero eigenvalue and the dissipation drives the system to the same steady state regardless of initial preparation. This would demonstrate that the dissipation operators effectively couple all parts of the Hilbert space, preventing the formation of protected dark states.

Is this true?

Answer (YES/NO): YES